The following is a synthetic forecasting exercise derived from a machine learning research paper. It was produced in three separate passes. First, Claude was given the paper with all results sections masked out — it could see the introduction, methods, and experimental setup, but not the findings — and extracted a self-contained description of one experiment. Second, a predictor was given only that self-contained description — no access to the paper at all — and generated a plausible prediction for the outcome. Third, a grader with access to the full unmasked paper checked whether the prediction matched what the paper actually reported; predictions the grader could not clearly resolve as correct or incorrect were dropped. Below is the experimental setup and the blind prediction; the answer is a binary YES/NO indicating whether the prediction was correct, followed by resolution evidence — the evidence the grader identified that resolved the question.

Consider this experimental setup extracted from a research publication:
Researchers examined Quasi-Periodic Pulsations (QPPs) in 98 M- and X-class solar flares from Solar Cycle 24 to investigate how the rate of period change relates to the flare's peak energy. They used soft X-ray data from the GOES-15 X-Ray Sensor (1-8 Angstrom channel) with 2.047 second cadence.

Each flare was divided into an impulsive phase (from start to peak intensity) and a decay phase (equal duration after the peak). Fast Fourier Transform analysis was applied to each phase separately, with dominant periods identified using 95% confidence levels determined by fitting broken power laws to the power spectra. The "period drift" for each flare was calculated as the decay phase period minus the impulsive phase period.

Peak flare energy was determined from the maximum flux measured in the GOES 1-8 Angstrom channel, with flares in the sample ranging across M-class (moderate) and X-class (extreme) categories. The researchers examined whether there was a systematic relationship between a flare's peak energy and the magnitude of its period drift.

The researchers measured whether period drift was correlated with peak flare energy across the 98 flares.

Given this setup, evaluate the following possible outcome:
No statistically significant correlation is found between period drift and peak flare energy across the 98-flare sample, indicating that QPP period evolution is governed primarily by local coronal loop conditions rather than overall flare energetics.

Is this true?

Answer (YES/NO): YES